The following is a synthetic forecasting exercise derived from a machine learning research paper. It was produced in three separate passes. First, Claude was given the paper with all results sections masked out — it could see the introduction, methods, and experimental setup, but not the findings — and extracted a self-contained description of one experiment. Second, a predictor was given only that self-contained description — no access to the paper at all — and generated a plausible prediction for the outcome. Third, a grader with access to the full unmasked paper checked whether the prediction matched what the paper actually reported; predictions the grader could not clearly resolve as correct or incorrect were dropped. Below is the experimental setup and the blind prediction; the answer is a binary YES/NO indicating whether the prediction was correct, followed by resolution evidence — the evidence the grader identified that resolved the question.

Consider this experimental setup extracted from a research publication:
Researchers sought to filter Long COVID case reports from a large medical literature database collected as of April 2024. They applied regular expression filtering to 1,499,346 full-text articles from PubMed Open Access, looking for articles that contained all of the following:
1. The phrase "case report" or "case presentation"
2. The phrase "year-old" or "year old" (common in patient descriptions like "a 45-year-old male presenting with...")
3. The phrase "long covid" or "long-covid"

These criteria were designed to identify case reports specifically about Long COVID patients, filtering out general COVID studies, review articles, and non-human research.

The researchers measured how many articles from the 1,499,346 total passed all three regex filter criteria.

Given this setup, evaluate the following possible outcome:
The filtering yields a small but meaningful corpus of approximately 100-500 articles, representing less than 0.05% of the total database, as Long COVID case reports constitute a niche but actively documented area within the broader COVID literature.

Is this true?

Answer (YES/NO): NO